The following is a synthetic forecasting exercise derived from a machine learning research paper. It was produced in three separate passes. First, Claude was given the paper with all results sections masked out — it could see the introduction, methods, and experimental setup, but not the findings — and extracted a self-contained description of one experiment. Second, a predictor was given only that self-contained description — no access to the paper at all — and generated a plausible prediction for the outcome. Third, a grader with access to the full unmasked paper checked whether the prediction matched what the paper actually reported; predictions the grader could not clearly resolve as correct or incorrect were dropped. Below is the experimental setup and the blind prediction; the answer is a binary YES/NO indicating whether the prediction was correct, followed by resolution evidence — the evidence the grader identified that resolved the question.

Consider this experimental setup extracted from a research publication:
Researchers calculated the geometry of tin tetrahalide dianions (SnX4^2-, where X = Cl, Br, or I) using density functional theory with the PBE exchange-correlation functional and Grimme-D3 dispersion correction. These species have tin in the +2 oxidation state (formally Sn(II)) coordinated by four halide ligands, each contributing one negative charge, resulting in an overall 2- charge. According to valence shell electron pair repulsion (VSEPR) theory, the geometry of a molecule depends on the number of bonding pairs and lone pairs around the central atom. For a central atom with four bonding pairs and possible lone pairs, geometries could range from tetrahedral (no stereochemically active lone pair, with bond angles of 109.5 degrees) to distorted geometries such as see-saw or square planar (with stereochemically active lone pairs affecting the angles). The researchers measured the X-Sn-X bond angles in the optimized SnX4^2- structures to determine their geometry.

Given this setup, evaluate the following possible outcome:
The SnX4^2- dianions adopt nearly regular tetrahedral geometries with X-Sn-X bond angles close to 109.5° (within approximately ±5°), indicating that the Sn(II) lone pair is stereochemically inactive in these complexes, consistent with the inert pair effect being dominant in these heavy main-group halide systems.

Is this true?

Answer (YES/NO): YES